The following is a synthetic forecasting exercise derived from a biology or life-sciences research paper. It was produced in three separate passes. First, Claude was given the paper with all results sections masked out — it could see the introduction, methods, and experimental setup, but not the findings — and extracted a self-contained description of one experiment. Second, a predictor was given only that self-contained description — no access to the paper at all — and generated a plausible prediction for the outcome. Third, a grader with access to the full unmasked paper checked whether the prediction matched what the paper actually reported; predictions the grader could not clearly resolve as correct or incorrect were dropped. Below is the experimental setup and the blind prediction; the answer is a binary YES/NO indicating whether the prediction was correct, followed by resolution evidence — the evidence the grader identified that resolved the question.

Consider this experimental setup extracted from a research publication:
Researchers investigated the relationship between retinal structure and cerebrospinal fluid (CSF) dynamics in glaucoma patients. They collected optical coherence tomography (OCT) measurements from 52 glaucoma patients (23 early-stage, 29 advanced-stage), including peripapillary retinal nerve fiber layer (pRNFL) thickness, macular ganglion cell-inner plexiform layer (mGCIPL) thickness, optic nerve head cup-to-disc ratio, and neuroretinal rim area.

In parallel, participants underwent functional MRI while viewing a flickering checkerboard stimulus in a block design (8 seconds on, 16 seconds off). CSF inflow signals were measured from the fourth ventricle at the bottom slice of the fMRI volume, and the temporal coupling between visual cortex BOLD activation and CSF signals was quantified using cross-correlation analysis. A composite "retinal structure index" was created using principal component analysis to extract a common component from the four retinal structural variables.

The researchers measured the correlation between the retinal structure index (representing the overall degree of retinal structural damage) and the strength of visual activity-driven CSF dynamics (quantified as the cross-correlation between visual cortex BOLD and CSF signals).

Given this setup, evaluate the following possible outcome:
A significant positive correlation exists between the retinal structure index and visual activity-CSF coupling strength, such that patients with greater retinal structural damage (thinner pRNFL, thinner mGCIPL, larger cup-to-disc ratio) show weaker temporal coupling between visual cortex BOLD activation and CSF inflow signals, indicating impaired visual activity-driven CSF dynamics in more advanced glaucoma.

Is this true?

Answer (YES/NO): NO